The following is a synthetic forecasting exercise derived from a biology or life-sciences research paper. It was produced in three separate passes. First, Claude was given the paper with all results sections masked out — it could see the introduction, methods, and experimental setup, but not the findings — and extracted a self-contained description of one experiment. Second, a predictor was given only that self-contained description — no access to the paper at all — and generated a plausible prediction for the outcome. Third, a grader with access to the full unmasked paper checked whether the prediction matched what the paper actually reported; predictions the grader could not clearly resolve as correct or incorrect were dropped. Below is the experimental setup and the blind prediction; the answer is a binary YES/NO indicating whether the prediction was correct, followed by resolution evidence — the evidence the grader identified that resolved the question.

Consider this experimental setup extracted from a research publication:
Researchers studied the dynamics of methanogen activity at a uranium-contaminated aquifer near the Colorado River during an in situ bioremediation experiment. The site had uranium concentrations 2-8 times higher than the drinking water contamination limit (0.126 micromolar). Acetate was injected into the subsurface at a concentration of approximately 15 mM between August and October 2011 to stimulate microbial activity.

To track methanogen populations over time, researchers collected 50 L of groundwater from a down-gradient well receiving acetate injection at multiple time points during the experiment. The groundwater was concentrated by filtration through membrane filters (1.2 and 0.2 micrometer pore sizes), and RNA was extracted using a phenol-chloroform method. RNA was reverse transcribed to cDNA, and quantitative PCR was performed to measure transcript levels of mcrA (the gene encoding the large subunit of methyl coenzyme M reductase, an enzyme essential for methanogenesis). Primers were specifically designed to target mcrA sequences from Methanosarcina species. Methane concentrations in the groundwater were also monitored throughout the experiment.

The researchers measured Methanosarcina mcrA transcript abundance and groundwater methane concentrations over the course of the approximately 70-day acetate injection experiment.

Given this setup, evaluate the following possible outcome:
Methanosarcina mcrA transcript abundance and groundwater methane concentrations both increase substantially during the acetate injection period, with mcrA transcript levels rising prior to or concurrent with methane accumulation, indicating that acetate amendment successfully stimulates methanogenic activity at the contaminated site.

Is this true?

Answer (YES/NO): YES